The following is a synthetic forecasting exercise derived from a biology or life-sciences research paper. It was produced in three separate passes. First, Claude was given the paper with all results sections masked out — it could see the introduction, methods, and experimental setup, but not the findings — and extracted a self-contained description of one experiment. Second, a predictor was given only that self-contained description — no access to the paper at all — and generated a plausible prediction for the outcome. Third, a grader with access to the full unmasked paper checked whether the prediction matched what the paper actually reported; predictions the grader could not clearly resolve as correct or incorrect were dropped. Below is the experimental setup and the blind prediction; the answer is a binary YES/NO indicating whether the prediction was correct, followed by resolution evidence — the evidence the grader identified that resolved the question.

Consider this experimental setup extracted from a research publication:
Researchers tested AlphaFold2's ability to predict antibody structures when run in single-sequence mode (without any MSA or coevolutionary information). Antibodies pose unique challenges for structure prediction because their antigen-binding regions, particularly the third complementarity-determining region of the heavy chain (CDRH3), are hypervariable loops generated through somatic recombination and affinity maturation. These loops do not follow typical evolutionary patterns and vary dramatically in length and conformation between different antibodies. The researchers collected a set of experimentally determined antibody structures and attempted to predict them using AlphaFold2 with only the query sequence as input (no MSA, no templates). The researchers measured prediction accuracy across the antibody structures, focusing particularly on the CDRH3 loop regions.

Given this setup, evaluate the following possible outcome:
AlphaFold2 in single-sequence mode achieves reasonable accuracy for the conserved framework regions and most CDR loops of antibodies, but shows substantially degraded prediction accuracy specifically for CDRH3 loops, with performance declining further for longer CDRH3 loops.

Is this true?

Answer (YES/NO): NO